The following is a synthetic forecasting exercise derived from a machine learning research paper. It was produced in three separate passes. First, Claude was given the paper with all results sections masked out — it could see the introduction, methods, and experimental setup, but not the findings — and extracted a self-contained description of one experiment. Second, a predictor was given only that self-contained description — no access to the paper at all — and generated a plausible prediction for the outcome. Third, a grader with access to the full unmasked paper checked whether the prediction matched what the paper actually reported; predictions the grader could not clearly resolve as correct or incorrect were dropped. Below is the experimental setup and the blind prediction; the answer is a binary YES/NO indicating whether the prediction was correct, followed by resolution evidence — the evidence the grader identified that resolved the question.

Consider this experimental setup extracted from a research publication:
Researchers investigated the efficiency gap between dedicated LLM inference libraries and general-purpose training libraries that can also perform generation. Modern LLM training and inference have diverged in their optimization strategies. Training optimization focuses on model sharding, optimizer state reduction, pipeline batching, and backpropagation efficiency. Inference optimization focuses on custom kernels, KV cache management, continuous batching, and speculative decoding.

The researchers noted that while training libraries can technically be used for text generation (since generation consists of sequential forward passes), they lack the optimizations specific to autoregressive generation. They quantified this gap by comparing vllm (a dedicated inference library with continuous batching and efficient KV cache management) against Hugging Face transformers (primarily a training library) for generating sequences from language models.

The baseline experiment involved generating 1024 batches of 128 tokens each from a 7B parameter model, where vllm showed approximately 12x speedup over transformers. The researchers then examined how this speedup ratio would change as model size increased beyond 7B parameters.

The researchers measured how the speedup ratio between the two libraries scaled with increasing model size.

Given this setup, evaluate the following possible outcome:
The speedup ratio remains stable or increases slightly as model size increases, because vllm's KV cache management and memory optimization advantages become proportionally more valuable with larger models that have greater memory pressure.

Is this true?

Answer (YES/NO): NO